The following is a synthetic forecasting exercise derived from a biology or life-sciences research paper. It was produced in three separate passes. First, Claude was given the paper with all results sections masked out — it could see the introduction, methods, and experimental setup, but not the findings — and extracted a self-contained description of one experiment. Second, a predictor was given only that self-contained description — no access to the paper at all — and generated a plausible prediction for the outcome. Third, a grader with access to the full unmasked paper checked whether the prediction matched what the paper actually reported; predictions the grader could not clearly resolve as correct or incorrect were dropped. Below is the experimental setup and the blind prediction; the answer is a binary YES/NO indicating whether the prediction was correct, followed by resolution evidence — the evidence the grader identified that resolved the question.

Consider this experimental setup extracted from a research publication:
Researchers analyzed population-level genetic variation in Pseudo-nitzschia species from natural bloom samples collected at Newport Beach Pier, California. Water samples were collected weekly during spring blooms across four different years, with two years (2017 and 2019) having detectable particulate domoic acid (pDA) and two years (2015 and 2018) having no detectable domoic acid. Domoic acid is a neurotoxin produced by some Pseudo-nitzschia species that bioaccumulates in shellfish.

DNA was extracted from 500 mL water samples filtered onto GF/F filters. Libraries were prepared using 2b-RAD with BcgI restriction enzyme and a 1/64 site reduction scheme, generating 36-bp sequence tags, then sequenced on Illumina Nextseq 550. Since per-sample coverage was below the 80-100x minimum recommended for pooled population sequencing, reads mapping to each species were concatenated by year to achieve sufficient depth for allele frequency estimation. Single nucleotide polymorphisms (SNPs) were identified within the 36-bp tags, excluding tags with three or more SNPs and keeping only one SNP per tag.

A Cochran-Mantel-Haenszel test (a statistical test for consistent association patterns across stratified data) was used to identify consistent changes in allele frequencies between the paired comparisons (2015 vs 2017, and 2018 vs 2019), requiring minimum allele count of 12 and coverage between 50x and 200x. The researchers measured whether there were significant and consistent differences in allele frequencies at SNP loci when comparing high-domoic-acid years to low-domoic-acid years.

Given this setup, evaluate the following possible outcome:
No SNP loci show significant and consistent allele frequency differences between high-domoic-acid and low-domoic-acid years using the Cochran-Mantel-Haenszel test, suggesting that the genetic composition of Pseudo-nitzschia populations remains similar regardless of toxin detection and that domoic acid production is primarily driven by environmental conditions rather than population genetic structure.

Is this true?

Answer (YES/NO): NO